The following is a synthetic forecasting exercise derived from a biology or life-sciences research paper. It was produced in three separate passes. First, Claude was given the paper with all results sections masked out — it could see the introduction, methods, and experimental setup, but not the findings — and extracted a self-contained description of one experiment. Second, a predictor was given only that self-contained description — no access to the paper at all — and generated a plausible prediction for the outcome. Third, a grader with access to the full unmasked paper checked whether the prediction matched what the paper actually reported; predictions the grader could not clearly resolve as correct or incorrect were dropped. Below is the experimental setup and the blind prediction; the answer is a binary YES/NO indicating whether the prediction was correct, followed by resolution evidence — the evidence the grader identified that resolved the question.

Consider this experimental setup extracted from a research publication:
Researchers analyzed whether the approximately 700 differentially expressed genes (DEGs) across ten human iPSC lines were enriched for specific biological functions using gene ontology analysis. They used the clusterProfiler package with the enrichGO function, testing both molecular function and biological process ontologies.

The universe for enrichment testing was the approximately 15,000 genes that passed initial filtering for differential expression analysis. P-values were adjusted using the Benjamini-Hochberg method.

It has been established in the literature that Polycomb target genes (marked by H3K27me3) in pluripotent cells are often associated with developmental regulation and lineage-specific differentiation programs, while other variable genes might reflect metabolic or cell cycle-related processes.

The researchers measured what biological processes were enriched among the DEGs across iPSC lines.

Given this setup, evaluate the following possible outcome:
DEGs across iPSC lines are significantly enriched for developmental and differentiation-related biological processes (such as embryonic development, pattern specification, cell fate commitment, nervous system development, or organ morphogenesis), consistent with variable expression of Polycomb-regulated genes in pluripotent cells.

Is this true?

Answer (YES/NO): YES